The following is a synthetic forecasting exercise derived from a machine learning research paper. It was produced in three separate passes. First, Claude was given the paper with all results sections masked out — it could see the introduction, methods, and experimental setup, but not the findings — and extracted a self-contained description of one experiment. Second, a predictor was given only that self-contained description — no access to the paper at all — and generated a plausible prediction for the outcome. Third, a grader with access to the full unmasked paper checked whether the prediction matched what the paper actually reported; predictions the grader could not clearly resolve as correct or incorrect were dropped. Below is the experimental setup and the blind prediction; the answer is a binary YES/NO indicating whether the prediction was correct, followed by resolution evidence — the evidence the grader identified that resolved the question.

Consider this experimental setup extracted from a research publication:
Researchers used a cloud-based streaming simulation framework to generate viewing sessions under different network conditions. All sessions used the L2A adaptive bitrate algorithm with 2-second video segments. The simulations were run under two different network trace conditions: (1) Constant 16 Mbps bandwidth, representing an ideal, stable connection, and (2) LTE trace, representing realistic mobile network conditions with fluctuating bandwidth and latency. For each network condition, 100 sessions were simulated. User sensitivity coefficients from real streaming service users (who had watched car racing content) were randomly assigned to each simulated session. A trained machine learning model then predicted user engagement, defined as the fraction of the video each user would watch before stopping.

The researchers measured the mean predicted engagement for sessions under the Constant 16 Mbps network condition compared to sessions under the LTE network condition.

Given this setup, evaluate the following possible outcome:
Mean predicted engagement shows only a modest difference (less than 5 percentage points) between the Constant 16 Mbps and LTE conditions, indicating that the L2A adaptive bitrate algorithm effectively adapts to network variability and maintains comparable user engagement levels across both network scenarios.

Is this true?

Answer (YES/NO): NO